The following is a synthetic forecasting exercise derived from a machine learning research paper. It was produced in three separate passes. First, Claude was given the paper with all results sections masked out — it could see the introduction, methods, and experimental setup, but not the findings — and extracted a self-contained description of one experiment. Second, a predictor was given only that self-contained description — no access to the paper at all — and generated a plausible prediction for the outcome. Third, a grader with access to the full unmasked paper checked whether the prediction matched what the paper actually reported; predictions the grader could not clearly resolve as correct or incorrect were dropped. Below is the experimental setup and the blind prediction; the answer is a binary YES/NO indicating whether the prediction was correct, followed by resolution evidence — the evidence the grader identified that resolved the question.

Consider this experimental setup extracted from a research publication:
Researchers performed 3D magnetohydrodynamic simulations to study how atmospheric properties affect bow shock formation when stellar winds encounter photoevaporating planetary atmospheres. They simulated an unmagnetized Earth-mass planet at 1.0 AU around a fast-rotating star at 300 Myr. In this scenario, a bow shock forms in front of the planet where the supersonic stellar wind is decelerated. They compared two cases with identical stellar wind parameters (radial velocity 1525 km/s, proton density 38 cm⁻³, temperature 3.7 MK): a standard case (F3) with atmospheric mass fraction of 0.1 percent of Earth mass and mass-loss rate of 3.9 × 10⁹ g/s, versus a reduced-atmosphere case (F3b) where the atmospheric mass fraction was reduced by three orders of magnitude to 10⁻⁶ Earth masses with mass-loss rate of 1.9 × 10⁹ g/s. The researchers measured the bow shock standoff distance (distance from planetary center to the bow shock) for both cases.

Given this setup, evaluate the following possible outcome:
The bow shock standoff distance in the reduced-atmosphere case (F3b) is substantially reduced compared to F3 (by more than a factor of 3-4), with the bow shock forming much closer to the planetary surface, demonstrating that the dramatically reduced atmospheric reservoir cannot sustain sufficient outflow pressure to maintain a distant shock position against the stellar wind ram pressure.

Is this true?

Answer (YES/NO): NO